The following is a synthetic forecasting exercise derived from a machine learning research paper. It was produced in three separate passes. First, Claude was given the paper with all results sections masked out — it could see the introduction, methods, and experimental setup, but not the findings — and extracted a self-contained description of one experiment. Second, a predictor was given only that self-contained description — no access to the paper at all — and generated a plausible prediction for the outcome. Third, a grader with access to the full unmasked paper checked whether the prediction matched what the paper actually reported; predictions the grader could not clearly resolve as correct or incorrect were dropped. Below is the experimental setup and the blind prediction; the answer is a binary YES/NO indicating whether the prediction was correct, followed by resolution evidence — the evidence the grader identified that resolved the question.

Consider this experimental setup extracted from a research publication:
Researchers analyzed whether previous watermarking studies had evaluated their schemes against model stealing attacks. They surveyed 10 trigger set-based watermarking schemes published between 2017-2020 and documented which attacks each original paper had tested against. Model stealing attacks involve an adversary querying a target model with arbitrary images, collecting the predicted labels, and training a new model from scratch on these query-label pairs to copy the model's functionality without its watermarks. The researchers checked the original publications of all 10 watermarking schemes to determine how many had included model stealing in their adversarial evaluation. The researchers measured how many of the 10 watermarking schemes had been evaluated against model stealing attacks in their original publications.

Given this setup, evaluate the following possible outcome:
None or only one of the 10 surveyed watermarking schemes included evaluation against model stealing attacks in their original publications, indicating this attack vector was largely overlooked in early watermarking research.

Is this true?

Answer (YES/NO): YES